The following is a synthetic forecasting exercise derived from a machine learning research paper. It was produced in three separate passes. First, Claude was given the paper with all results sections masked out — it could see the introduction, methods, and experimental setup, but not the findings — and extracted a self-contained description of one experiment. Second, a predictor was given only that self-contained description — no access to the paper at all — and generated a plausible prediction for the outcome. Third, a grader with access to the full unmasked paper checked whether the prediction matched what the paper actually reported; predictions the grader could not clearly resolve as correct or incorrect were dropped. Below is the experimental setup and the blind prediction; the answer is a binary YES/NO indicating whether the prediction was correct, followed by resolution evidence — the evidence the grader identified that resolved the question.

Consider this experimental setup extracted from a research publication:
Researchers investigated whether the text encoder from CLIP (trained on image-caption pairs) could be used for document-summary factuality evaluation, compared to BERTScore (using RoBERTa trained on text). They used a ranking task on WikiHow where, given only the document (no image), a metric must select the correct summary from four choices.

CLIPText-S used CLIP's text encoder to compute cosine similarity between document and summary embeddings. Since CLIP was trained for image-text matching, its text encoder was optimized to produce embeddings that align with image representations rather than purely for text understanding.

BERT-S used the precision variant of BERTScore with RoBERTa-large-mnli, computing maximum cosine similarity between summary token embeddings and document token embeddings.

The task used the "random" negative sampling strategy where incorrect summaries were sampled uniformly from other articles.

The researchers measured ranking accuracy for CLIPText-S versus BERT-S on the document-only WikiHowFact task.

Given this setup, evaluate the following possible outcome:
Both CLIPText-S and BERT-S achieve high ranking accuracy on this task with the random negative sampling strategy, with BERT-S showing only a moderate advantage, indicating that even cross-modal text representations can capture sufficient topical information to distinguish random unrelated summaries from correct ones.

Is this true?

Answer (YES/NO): NO